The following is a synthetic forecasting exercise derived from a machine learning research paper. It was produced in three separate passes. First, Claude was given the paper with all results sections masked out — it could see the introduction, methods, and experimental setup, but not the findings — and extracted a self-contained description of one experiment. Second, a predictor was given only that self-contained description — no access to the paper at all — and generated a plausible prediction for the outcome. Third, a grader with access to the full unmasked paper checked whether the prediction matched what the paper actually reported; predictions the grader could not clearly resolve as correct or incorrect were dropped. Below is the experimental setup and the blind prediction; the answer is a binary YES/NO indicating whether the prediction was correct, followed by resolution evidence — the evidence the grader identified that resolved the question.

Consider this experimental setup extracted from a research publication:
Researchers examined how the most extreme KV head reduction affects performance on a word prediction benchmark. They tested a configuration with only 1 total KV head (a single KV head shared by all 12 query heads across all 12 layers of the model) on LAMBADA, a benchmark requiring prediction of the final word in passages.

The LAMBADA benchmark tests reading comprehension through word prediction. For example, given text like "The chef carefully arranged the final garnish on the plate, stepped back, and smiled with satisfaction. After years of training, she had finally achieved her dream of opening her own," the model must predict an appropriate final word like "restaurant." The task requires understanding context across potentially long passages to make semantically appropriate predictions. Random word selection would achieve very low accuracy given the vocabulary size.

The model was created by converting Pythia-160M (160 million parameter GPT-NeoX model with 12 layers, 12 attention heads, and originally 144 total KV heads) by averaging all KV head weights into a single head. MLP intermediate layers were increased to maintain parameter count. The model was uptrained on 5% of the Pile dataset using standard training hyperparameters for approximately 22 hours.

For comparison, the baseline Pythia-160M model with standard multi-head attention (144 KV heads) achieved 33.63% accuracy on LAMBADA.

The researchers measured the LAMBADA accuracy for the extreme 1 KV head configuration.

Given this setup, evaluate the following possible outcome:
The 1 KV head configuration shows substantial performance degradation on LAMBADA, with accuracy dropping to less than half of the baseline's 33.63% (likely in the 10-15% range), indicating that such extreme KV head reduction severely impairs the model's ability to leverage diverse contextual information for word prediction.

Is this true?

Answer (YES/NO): NO